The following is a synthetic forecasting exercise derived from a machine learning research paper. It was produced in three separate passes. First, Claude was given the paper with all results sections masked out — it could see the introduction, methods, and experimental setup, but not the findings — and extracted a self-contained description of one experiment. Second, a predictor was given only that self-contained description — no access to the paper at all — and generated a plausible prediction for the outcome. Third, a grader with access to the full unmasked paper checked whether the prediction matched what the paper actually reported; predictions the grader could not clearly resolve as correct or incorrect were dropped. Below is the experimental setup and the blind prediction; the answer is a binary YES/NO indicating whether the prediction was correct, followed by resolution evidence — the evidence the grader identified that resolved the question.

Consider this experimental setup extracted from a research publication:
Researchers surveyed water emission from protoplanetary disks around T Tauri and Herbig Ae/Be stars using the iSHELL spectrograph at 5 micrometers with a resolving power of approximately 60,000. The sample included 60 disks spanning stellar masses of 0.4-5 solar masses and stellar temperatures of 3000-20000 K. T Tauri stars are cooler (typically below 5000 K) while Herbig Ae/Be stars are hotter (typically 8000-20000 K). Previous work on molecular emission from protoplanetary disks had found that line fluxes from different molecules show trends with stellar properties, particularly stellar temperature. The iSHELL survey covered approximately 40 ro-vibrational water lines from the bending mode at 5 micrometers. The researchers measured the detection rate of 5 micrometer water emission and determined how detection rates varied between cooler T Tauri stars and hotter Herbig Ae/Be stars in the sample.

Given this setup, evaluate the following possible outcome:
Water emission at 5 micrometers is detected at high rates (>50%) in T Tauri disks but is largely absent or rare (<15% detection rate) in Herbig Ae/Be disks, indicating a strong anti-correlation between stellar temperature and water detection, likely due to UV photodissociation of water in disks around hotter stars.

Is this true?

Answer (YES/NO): NO